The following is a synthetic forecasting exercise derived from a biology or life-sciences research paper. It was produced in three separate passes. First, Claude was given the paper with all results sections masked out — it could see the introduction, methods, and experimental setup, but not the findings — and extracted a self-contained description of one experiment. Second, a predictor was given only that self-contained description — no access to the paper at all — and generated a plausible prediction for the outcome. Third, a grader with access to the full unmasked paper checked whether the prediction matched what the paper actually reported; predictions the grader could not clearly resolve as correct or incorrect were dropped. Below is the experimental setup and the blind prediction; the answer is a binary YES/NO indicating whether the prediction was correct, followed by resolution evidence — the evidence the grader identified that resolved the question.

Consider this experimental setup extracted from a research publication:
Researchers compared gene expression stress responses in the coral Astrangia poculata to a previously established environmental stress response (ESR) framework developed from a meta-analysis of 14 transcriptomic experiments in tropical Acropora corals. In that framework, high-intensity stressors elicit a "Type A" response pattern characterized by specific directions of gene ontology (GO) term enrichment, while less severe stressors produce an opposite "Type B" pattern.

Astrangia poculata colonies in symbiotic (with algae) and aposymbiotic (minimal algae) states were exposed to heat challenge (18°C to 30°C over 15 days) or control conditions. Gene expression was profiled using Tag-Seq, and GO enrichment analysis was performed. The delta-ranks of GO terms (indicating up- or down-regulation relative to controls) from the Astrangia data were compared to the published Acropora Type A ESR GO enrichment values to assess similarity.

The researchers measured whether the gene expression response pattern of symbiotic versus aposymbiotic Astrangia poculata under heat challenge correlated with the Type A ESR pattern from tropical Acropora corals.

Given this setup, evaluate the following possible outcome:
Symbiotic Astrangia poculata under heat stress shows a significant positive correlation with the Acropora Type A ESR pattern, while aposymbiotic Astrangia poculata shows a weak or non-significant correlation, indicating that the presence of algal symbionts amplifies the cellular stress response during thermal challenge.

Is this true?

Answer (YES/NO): NO